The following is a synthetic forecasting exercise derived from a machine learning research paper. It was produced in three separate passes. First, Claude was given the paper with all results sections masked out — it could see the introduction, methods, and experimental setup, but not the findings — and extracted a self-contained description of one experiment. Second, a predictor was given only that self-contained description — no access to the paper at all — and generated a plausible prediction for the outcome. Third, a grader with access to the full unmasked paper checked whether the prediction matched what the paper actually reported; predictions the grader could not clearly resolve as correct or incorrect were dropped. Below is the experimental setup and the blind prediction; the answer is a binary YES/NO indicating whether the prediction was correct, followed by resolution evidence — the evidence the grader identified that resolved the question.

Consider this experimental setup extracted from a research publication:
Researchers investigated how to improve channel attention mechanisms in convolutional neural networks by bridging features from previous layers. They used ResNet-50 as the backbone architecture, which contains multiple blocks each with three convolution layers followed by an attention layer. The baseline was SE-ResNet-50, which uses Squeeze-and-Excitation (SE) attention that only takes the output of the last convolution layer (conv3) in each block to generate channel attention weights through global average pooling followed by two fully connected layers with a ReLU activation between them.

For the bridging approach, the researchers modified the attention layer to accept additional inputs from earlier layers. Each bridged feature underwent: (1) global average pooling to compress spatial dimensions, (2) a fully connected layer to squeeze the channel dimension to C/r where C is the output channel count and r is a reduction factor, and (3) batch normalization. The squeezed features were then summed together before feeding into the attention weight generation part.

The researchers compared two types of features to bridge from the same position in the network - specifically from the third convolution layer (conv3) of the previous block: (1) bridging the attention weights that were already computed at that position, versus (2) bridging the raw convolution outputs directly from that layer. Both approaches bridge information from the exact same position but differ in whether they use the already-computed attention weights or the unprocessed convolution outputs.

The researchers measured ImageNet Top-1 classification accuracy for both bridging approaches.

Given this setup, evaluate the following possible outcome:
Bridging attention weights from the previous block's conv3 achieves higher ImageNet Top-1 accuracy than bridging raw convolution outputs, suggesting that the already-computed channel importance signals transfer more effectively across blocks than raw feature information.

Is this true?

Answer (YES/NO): NO